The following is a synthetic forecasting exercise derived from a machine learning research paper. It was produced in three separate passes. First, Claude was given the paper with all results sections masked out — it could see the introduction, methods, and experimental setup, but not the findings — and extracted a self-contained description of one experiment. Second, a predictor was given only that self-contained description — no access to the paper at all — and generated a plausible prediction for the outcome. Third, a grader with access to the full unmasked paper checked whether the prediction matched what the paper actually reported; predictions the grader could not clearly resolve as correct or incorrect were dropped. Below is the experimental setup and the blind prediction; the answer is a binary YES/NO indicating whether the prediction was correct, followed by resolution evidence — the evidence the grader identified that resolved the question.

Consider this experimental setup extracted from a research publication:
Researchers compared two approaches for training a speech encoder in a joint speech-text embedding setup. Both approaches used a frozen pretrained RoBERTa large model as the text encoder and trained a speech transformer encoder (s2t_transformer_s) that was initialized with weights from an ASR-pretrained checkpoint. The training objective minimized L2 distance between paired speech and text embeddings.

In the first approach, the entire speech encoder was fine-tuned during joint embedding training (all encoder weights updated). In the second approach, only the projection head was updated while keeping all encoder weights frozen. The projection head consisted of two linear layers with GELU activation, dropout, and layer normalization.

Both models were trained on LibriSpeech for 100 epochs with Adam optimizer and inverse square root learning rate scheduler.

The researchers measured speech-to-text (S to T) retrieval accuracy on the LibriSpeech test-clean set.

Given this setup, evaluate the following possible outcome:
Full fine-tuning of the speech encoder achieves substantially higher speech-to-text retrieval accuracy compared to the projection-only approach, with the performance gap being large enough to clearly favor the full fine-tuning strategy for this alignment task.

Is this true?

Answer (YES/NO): YES